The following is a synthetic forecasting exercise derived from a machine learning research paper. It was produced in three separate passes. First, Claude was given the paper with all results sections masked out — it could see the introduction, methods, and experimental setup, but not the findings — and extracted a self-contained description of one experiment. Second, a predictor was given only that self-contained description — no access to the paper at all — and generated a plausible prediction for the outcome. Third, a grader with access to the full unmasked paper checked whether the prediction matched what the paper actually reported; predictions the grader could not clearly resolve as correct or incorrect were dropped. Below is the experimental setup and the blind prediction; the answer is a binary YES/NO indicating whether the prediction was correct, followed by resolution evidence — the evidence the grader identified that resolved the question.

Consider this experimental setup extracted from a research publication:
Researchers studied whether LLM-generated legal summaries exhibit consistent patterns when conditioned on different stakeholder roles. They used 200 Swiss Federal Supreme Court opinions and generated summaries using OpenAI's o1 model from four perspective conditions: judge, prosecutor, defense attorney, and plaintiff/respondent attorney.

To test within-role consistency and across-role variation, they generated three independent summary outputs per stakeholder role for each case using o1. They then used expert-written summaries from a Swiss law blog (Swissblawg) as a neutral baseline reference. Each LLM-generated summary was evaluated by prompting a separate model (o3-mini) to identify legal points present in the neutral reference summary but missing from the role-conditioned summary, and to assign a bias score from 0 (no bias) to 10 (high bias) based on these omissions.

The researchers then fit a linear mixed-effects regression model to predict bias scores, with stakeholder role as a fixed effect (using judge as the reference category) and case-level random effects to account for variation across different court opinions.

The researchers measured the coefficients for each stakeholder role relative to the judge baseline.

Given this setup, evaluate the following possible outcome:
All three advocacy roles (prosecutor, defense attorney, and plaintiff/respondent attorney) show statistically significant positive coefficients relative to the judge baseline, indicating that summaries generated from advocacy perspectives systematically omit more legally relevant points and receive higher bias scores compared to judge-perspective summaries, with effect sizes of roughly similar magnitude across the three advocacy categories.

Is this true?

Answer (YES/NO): NO